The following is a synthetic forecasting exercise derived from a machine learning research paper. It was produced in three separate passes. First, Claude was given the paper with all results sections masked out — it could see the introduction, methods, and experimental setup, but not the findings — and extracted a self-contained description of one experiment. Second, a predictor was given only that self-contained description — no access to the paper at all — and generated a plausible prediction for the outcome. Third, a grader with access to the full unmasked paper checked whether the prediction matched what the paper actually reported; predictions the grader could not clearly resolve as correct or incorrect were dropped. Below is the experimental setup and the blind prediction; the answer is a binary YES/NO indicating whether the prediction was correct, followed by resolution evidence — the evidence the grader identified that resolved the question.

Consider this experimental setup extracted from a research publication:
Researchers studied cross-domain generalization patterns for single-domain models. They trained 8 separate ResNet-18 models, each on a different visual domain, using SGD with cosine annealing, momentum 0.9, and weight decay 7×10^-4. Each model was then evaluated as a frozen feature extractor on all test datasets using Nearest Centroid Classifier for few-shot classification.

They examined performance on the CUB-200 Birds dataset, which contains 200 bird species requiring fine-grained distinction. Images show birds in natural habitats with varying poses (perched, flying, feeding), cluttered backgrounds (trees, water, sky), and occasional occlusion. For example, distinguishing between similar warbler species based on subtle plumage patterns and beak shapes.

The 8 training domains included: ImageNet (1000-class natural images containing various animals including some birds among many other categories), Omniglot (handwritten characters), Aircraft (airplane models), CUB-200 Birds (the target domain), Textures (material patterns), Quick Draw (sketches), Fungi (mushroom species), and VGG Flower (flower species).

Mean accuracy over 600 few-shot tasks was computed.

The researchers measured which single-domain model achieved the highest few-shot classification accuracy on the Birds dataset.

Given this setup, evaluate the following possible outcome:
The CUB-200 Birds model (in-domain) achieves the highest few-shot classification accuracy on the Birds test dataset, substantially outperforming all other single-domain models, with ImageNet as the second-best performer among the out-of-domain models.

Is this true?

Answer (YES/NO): NO